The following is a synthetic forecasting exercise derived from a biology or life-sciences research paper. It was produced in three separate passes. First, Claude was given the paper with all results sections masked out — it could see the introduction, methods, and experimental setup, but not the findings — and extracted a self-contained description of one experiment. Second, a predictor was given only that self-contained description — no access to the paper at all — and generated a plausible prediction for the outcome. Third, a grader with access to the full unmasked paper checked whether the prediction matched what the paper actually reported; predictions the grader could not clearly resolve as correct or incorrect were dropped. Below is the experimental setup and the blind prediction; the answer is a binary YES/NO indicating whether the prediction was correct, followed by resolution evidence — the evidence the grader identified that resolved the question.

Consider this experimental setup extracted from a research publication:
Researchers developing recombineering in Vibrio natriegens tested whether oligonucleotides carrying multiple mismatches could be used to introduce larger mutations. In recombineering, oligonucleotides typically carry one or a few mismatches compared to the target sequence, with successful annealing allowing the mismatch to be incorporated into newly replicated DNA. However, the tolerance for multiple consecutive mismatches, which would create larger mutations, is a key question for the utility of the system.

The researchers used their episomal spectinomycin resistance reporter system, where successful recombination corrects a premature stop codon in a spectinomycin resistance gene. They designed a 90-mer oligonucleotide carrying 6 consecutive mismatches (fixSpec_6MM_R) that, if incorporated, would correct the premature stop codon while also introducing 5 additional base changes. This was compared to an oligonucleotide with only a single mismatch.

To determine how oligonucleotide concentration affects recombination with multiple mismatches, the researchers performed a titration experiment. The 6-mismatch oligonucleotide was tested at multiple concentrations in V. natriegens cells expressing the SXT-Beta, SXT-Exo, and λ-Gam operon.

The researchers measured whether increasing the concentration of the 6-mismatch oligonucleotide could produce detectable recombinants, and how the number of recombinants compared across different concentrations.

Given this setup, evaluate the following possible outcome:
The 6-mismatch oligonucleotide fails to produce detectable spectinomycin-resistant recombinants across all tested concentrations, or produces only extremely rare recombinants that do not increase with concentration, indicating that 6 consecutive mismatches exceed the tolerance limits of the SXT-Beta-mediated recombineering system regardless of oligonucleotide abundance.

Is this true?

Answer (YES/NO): NO